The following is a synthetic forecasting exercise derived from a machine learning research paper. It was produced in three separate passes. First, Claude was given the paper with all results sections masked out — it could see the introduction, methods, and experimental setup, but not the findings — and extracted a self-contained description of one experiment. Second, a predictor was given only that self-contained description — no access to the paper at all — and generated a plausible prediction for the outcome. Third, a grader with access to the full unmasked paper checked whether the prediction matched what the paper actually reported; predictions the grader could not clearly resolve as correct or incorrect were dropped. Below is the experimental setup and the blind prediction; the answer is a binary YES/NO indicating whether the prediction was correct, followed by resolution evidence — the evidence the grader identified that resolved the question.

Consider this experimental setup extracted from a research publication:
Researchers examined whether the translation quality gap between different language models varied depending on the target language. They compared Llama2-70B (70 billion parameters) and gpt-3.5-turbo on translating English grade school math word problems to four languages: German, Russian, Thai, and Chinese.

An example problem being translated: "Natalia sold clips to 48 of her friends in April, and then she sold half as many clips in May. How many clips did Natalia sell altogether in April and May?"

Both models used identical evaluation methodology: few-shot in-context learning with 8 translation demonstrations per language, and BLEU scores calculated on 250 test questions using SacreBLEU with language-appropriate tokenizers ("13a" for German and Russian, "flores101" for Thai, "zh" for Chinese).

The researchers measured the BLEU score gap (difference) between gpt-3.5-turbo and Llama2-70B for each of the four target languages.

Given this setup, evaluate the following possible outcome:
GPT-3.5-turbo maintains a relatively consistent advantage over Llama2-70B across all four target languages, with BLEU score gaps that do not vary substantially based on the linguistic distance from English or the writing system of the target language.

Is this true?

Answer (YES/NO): NO